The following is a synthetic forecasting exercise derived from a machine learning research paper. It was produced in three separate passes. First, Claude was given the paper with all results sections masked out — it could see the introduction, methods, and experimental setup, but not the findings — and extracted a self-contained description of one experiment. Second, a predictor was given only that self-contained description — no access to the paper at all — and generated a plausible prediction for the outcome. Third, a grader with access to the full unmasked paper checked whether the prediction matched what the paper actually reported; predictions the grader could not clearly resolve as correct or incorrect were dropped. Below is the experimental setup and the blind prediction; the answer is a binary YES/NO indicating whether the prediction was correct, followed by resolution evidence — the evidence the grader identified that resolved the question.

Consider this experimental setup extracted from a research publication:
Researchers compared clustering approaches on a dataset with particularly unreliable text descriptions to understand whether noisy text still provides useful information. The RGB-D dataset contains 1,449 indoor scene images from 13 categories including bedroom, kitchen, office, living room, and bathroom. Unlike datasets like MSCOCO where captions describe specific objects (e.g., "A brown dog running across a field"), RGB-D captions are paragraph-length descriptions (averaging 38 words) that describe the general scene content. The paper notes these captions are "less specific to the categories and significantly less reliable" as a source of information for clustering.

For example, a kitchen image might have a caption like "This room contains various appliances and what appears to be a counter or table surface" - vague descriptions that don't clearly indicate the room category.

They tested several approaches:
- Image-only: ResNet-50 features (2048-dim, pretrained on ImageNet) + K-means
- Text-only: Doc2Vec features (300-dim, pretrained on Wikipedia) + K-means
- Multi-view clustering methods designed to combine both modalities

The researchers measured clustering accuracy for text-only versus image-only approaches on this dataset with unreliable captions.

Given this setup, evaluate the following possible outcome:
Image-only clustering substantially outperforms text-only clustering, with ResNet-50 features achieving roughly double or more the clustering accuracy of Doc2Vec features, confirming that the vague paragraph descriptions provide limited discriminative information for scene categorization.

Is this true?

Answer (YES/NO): NO